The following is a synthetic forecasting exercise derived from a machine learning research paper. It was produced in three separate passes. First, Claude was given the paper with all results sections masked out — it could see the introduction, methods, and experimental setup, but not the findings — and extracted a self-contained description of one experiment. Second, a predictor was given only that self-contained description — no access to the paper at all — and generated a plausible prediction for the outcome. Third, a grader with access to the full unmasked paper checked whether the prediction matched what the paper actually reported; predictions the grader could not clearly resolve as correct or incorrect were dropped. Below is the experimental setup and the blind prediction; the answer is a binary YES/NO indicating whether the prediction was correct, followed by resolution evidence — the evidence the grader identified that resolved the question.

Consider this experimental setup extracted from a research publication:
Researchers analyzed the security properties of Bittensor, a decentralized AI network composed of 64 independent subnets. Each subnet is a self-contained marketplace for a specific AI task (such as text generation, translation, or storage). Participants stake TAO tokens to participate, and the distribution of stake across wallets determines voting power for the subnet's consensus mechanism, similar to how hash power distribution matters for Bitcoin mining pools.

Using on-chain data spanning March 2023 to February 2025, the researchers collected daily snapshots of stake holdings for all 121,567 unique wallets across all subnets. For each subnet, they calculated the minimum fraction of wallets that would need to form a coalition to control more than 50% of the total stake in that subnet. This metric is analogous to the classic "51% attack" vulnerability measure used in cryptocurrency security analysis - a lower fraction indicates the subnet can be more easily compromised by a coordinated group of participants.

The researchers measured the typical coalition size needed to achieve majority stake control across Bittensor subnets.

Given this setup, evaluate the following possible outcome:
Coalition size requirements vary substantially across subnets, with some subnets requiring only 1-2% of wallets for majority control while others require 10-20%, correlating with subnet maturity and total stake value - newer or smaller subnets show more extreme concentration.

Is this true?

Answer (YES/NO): NO